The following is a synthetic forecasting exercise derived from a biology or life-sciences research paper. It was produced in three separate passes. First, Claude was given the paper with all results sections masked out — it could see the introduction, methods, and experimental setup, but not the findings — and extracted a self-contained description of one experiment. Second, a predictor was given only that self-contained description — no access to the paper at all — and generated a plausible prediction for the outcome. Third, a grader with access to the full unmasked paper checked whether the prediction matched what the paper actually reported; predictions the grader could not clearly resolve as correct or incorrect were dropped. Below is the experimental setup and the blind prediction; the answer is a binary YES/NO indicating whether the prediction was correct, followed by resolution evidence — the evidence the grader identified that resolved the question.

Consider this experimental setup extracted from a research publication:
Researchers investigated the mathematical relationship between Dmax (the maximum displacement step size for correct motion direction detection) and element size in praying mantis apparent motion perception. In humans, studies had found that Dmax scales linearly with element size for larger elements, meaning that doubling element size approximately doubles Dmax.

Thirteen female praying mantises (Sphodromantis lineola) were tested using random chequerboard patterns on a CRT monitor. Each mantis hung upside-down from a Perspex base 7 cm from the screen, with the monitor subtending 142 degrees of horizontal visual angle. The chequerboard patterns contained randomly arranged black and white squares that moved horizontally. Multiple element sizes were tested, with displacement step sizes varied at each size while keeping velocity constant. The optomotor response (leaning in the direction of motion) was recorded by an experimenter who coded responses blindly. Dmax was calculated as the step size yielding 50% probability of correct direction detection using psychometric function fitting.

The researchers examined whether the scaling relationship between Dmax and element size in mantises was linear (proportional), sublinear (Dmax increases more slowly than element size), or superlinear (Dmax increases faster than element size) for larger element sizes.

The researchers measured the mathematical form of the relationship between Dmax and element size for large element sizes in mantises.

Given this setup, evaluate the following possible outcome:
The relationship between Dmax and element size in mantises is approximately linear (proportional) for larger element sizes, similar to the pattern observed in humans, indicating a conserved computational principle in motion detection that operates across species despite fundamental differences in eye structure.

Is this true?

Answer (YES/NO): NO